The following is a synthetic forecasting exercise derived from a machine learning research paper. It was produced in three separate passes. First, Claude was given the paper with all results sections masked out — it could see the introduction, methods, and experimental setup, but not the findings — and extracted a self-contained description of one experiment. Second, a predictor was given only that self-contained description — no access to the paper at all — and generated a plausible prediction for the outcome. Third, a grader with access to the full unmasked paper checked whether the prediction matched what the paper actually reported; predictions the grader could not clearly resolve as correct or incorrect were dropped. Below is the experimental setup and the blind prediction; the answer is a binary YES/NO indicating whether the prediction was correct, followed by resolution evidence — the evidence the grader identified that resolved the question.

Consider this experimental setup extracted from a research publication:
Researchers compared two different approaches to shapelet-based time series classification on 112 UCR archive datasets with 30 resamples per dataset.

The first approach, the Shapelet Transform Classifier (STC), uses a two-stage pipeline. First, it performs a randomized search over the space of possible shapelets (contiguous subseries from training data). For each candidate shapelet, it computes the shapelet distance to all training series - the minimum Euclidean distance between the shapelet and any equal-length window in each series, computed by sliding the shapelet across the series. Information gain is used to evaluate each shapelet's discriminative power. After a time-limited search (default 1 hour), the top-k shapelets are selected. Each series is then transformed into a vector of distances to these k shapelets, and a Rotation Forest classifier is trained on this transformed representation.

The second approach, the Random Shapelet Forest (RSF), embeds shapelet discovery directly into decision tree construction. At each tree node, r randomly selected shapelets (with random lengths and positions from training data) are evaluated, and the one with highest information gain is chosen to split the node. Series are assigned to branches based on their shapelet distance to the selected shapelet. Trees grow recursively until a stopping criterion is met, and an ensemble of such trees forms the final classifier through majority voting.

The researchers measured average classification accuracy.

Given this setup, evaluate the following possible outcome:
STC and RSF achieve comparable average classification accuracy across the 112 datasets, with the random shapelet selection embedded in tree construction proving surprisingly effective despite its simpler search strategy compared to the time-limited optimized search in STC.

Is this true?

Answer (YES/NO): NO